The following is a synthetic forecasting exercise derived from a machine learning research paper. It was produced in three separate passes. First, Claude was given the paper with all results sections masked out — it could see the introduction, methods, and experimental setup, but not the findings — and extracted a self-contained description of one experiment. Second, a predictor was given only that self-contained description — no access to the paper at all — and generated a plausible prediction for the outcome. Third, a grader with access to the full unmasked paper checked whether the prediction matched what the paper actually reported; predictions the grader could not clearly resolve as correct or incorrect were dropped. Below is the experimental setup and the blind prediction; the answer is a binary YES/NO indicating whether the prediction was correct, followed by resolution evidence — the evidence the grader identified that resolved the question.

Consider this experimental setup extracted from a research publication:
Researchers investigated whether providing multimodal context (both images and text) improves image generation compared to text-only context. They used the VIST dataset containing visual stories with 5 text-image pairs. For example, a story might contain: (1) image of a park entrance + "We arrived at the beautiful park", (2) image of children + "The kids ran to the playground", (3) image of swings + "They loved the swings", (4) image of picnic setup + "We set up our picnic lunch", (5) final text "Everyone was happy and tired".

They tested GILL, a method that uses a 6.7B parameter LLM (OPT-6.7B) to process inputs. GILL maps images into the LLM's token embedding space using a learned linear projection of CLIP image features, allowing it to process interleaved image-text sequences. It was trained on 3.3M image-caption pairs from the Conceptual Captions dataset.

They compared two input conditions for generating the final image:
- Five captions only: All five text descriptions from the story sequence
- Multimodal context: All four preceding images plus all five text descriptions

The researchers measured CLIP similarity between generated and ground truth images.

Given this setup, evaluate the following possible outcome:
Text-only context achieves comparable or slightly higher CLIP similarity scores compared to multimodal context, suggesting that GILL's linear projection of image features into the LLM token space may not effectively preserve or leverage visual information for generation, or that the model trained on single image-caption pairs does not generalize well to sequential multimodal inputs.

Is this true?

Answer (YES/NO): NO